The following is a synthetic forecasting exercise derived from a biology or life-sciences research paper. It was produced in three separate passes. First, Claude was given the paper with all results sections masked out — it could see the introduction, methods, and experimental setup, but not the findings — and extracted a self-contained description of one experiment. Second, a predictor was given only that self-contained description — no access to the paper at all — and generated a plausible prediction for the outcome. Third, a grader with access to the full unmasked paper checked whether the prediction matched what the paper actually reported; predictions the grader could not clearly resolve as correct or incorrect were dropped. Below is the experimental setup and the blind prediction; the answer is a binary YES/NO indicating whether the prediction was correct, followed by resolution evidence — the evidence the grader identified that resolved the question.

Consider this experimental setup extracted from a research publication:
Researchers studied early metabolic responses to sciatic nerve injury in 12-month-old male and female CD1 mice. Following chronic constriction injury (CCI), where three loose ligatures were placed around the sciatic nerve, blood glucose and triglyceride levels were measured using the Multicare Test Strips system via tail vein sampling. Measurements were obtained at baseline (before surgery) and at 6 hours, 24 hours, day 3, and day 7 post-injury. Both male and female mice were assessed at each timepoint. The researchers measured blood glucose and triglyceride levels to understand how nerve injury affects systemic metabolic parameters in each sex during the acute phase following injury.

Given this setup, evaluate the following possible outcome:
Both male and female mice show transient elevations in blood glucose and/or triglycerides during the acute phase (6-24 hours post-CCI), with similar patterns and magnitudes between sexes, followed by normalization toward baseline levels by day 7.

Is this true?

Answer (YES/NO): NO